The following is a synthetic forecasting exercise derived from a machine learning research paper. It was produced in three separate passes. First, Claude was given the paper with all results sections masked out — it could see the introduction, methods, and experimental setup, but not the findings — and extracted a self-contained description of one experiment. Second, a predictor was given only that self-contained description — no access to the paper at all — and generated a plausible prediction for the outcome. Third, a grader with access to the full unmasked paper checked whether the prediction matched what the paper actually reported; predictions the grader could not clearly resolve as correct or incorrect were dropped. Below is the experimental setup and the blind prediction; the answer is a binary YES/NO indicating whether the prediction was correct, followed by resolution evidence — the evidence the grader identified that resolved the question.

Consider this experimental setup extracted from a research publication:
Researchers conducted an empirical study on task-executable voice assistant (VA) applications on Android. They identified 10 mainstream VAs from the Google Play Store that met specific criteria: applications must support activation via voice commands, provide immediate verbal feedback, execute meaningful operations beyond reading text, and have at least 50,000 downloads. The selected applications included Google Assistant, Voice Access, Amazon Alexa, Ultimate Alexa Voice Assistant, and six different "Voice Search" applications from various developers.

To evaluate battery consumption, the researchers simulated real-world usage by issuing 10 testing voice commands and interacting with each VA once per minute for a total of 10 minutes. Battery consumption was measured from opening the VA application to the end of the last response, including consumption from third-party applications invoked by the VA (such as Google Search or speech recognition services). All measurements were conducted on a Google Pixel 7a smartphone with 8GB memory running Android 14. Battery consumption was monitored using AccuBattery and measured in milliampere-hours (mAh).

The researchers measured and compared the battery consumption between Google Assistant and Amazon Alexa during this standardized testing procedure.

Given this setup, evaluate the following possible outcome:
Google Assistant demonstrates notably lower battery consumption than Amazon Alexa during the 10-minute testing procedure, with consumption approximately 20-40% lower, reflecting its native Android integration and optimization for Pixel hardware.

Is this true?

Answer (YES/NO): NO